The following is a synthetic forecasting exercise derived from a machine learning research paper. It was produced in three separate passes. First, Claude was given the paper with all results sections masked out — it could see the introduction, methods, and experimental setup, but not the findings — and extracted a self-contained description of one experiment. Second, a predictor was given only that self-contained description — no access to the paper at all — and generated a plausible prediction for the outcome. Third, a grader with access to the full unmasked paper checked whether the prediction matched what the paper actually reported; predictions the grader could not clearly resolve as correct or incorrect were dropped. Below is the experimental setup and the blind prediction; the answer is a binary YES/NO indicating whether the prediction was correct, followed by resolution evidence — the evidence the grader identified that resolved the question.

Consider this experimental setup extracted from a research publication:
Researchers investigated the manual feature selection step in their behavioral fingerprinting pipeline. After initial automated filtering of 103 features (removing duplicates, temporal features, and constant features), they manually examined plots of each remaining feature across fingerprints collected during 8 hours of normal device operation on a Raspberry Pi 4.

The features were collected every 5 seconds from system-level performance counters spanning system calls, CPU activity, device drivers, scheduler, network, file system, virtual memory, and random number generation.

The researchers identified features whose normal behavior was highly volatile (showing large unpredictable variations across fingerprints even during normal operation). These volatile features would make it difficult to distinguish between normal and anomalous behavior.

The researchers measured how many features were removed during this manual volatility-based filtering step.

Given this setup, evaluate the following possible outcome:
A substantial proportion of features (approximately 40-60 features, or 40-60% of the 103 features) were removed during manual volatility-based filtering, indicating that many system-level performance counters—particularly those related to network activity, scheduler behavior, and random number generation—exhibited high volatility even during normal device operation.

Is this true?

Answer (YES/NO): NO